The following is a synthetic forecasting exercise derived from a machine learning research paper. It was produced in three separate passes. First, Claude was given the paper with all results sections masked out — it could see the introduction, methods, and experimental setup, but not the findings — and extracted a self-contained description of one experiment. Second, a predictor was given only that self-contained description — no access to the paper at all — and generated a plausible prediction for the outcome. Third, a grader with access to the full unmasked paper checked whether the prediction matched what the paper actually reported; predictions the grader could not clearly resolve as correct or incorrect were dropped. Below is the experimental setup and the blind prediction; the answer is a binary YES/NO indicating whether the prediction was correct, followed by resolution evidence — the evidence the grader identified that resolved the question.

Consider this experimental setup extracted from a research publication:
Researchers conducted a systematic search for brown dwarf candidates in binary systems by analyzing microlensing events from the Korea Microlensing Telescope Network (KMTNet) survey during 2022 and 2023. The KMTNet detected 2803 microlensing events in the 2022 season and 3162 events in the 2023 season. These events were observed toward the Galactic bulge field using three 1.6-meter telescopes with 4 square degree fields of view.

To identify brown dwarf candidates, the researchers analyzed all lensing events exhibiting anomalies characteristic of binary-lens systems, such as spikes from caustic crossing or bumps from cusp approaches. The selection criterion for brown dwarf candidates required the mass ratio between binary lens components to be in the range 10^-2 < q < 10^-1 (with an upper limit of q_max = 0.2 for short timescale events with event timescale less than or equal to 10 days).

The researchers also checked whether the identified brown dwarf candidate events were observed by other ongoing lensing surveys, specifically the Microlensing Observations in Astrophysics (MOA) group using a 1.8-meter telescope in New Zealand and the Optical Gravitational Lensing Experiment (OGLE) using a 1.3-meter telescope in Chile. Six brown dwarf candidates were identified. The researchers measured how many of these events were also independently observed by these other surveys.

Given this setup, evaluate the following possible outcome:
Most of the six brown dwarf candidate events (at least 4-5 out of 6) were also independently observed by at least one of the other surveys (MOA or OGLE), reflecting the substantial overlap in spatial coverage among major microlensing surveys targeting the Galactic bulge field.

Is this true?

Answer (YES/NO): NO